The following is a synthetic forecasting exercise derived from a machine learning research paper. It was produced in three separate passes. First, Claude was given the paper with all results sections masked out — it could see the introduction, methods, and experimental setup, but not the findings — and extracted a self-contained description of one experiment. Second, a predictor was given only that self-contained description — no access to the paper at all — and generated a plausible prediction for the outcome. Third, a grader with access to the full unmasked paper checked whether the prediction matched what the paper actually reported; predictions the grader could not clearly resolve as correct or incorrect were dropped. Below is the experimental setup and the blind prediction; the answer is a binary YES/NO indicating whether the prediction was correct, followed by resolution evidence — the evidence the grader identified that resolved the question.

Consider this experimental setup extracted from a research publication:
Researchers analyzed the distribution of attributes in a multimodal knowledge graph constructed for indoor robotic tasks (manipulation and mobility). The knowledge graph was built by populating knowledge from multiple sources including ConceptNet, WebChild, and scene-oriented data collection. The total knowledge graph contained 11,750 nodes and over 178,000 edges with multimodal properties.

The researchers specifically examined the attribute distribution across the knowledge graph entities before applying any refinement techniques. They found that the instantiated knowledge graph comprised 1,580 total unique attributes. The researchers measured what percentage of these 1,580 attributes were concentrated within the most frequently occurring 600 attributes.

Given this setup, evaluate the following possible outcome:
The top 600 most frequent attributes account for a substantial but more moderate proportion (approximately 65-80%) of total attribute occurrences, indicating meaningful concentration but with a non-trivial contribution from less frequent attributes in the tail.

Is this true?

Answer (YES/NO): YES